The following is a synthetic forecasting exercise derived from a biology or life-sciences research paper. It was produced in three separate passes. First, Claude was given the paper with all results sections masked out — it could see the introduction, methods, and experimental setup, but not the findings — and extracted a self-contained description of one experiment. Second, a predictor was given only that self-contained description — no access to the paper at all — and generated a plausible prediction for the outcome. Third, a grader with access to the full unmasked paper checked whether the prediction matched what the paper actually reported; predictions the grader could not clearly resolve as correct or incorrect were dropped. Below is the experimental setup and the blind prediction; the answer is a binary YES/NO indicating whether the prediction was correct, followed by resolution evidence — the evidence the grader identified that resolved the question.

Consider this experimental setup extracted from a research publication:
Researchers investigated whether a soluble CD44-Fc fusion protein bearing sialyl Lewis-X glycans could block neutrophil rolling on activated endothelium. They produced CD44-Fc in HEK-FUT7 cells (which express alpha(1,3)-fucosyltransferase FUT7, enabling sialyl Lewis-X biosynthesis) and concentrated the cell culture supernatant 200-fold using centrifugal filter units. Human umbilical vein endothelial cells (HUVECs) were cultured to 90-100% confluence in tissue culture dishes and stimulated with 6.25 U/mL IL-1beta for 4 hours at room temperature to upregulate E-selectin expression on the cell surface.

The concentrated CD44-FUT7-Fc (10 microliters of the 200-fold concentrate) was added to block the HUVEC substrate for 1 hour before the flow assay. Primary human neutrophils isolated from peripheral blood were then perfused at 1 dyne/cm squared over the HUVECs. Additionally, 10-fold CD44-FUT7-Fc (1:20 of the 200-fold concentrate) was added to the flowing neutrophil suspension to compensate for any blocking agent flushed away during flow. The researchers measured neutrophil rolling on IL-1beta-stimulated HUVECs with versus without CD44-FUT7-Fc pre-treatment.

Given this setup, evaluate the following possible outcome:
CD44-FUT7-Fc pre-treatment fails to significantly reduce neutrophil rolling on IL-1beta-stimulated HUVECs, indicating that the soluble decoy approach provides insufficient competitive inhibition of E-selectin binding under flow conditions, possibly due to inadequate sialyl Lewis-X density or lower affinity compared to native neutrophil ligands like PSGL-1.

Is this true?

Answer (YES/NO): NO